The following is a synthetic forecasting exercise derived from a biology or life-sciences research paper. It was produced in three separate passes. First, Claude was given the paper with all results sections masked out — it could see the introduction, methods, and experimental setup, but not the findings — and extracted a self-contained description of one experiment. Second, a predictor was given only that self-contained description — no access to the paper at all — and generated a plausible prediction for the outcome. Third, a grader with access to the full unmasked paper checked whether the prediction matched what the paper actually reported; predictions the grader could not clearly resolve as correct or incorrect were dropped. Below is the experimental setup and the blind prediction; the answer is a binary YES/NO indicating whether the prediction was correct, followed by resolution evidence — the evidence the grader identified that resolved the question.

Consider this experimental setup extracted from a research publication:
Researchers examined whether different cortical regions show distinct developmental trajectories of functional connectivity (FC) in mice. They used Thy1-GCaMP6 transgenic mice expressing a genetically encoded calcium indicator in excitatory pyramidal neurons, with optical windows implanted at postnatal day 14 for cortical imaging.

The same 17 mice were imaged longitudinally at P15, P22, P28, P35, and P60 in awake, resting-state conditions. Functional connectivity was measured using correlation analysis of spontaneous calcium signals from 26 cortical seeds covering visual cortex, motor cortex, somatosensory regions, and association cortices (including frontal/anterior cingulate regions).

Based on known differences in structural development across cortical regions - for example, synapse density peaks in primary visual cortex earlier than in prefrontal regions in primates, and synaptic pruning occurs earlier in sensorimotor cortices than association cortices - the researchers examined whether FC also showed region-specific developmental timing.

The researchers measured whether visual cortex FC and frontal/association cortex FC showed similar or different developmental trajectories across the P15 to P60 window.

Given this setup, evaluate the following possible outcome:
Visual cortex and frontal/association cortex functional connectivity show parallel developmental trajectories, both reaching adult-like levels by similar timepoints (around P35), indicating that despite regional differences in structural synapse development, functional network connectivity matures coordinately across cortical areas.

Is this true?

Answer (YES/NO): NO